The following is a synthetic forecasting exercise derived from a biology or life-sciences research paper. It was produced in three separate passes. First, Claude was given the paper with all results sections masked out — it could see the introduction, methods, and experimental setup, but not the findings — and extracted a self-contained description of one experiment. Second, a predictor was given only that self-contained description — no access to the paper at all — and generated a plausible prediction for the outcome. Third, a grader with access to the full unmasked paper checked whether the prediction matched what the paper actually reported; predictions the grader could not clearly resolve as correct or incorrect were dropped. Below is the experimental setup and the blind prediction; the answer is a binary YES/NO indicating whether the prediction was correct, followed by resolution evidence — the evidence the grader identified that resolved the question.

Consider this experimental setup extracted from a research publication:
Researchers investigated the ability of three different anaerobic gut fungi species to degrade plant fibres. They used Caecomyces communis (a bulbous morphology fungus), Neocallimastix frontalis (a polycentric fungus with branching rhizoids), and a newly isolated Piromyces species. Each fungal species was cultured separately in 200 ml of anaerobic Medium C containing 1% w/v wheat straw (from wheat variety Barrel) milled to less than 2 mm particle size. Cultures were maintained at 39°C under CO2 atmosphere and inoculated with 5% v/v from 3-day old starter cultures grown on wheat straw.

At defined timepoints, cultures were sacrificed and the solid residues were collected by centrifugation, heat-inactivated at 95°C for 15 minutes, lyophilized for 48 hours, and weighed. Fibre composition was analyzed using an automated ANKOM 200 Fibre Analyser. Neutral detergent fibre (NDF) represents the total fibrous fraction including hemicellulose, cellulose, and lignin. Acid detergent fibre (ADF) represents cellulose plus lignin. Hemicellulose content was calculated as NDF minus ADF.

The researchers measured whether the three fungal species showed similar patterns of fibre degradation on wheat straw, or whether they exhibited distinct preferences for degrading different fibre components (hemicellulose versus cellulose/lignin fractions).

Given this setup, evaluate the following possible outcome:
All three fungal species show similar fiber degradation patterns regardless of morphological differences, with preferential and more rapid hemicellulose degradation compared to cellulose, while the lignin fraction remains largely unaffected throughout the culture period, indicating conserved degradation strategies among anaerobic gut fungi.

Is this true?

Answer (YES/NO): NO